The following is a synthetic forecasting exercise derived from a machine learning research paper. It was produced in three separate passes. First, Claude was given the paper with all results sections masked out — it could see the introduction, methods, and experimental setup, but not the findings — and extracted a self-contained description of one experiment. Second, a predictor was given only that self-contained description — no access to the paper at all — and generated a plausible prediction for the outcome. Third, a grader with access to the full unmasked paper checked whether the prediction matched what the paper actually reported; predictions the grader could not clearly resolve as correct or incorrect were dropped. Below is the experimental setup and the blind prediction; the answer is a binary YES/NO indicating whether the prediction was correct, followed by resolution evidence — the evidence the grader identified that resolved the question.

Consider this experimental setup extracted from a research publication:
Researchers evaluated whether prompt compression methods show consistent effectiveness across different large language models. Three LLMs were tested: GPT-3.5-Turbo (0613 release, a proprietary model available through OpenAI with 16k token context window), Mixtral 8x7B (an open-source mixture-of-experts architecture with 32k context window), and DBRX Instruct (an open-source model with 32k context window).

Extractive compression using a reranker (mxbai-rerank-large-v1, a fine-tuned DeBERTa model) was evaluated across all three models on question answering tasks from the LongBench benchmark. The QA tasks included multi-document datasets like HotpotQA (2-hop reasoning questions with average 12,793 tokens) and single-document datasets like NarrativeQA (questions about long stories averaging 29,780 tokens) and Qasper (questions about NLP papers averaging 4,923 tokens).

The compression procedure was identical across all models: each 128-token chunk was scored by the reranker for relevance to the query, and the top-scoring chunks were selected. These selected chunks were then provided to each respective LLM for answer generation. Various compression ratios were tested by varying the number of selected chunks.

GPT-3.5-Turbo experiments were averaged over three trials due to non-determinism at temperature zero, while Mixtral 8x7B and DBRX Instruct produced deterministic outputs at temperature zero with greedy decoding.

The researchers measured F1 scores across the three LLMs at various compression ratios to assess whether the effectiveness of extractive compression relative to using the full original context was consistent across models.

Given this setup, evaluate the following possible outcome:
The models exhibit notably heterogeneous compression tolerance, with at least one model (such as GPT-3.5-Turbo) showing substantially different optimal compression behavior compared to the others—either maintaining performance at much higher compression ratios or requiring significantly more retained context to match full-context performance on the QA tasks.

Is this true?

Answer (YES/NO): NO